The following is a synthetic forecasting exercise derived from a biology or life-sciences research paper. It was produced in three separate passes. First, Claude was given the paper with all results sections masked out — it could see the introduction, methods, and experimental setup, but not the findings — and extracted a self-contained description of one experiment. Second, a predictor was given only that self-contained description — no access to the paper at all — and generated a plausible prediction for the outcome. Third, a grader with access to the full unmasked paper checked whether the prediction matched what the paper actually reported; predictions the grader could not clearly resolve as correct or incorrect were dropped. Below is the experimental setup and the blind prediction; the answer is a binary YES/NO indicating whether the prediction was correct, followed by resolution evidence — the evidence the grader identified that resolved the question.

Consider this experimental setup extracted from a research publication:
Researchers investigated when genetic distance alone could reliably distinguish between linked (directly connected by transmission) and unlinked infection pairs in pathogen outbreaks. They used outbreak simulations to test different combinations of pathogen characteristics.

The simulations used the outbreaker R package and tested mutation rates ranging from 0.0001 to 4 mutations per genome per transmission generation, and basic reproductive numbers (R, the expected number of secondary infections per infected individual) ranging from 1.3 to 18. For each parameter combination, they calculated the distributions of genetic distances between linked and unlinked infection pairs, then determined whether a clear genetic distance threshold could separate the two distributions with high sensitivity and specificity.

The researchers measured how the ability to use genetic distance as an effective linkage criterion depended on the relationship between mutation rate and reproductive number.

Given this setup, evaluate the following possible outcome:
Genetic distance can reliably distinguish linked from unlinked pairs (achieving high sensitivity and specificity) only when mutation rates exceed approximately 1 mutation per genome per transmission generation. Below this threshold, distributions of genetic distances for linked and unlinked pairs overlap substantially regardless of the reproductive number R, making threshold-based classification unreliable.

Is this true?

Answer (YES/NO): NO